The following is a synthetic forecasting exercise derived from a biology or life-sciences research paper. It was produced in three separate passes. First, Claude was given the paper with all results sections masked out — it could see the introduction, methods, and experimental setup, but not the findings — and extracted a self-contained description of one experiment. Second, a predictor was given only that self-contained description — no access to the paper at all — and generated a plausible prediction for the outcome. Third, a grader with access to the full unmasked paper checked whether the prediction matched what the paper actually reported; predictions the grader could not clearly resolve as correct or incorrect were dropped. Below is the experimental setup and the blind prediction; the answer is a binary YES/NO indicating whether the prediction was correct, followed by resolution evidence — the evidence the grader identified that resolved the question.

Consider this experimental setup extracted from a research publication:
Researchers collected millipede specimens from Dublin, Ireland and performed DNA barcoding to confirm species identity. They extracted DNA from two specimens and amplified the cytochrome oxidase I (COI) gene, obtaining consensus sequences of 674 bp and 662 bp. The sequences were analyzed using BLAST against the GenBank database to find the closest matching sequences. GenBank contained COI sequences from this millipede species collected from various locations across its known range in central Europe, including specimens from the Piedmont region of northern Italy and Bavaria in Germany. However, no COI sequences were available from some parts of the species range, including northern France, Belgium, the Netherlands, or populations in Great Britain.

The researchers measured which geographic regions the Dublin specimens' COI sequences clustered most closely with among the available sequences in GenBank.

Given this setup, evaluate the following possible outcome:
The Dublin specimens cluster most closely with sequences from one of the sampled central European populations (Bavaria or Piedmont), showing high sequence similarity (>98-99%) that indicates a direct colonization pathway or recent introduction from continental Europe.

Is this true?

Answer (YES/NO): NO